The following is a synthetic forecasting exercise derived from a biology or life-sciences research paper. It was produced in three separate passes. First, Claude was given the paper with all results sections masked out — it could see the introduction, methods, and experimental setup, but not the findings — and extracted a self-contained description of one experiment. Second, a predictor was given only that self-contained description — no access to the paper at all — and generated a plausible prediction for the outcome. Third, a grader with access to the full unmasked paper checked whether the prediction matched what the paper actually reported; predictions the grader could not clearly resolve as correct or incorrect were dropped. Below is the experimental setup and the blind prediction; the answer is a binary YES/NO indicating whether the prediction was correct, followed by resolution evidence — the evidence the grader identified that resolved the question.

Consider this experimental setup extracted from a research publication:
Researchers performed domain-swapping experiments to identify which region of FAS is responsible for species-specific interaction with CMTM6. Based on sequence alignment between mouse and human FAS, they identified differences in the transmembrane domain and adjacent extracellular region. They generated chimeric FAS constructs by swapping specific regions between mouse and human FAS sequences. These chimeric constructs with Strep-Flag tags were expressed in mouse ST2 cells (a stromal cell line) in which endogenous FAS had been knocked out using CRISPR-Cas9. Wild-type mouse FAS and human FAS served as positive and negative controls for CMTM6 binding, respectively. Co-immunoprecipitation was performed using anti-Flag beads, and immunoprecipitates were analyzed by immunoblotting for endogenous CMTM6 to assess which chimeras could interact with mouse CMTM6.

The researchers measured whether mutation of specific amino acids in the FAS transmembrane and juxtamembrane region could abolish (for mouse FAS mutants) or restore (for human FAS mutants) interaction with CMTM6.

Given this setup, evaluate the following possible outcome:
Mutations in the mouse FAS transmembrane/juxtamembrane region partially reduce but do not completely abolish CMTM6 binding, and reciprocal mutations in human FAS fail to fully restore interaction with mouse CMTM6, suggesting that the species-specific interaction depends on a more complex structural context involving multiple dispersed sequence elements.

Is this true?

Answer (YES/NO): NO